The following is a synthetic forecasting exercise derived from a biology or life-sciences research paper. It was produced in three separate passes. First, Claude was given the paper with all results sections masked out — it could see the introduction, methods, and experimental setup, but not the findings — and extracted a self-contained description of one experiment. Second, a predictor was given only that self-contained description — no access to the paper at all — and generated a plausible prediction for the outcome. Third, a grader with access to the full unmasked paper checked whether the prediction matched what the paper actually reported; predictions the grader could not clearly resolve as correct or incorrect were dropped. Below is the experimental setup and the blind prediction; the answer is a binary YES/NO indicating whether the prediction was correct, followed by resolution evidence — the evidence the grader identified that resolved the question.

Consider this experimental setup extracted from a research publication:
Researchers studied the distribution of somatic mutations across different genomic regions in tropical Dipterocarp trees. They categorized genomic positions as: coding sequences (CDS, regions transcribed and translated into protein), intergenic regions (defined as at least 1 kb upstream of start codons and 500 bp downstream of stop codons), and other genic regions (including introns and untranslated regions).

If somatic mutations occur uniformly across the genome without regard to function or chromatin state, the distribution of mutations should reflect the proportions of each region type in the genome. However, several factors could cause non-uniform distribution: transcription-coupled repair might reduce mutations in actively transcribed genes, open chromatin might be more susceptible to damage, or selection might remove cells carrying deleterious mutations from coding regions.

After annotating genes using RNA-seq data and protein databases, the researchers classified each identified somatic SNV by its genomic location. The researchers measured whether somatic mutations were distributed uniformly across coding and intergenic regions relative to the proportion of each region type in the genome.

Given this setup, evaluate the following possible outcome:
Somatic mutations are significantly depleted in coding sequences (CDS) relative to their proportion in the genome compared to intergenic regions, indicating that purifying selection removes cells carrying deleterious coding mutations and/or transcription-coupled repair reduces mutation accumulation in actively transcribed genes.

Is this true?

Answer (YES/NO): NO